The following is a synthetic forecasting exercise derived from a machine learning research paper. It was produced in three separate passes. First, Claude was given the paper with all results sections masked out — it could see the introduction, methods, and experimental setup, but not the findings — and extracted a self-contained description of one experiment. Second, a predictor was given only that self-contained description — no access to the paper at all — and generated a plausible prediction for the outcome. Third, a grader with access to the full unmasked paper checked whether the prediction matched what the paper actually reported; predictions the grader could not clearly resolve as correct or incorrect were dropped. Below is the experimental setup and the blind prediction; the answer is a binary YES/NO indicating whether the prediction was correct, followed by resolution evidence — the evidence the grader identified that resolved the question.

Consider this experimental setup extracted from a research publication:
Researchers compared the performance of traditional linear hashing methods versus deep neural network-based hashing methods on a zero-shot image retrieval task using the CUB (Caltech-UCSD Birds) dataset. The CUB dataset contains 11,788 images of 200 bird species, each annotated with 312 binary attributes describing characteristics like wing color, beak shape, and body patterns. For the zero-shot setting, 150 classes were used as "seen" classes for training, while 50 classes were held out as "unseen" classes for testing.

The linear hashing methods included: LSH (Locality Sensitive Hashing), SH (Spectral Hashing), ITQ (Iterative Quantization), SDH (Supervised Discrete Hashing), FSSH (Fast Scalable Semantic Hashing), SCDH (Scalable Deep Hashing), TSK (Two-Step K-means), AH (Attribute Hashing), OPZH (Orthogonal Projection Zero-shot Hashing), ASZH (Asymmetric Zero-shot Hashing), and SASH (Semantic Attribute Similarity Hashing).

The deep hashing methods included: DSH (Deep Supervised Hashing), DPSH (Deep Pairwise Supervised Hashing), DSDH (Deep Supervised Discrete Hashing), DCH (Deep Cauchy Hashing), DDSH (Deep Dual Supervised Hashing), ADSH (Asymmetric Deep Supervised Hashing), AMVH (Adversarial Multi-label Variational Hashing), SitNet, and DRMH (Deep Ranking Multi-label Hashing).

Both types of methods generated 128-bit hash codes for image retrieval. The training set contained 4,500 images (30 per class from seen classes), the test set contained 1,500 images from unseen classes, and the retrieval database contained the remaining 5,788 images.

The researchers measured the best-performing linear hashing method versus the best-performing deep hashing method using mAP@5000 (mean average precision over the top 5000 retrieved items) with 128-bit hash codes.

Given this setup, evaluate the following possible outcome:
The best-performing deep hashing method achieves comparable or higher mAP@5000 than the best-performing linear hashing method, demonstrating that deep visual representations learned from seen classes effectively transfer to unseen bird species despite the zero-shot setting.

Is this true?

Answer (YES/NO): NO